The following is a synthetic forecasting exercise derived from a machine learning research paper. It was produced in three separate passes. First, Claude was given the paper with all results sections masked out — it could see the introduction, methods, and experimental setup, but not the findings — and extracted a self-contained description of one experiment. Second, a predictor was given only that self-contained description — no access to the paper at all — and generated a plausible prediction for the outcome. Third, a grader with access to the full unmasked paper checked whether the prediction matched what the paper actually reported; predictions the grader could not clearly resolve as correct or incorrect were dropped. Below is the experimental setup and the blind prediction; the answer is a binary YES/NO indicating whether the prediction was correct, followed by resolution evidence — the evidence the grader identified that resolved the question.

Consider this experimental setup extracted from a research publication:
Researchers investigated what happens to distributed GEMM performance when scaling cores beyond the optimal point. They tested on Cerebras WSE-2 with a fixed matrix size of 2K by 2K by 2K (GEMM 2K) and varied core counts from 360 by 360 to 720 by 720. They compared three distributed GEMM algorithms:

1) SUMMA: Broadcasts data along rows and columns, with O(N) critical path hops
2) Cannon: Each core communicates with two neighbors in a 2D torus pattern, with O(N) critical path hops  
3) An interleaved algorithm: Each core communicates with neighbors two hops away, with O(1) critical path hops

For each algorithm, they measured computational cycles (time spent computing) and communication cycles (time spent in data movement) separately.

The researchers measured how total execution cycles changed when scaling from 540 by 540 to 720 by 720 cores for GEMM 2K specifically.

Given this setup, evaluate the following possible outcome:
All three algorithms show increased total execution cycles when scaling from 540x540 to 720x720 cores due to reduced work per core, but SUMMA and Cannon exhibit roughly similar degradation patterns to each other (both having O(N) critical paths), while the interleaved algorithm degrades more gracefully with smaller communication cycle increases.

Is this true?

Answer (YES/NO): NO